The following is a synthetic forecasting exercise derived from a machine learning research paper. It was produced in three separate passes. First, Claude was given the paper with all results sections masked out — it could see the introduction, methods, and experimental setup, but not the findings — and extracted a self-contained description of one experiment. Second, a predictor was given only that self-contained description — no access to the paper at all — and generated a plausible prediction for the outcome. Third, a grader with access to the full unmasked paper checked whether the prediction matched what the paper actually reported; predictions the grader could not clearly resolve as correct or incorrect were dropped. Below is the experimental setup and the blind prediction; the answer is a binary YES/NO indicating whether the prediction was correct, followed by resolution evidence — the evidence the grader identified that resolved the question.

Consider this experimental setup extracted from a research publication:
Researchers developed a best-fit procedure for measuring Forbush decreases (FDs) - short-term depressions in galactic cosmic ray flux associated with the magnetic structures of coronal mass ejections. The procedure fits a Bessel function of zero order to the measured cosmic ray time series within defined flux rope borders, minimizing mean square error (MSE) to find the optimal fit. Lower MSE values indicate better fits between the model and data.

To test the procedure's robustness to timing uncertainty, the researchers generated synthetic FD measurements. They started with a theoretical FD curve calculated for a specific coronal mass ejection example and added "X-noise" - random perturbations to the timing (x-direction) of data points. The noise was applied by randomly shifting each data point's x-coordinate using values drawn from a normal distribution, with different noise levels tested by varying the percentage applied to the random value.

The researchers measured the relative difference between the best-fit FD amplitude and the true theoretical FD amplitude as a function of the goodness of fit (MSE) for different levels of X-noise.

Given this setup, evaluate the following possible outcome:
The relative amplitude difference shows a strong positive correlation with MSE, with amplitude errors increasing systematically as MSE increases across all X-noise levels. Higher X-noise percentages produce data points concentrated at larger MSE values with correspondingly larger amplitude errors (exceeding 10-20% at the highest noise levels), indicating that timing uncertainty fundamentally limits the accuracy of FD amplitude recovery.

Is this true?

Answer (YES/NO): NO